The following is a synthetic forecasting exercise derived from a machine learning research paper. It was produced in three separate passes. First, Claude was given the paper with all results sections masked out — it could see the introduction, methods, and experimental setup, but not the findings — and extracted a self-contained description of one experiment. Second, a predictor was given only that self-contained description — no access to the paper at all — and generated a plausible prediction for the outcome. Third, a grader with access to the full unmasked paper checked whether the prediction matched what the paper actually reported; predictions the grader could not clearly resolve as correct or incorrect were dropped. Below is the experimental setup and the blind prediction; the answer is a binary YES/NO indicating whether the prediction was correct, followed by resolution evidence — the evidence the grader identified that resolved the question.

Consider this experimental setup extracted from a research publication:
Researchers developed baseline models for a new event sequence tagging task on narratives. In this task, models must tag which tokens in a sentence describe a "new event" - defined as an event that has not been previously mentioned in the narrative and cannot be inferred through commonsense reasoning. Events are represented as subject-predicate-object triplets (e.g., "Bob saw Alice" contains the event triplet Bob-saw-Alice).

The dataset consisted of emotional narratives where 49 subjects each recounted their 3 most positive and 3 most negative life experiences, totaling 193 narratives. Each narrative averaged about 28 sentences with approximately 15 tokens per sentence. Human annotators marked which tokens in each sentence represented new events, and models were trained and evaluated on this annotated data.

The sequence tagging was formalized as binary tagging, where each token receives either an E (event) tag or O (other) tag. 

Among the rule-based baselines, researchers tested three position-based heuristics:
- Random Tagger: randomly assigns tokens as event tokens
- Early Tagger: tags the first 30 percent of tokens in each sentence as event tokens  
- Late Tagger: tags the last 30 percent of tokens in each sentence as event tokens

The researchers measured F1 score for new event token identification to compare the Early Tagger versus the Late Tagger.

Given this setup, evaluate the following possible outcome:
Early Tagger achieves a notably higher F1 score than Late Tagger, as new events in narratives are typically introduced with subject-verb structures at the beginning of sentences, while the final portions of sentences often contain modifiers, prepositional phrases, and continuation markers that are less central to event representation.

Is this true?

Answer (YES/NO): NO